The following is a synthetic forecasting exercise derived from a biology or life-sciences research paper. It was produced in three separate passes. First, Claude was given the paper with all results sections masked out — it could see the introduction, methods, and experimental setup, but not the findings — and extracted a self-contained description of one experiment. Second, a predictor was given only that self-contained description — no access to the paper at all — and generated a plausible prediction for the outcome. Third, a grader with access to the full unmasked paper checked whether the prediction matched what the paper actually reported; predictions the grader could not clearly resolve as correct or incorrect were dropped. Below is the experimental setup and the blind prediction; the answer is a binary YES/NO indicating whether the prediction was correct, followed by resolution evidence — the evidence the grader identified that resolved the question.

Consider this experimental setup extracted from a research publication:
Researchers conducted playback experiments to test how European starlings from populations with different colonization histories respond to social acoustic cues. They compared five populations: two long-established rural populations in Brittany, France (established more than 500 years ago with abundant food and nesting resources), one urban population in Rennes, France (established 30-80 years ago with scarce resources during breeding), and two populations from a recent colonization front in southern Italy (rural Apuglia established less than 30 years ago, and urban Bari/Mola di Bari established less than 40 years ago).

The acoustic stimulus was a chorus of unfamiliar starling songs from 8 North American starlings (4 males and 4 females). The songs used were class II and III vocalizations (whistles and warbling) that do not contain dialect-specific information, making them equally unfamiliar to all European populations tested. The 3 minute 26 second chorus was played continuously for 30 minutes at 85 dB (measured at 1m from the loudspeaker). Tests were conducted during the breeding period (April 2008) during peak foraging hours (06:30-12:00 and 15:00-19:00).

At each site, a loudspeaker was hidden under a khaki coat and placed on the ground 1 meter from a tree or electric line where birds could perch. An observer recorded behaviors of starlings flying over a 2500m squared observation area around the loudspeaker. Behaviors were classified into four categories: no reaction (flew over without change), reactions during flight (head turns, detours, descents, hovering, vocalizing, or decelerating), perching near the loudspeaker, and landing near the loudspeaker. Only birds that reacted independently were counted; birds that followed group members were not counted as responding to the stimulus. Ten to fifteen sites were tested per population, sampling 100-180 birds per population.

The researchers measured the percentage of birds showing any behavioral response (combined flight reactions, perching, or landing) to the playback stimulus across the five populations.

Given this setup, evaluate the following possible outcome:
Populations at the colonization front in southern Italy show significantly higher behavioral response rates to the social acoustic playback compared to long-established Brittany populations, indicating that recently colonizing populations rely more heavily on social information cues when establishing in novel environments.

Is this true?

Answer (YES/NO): YES